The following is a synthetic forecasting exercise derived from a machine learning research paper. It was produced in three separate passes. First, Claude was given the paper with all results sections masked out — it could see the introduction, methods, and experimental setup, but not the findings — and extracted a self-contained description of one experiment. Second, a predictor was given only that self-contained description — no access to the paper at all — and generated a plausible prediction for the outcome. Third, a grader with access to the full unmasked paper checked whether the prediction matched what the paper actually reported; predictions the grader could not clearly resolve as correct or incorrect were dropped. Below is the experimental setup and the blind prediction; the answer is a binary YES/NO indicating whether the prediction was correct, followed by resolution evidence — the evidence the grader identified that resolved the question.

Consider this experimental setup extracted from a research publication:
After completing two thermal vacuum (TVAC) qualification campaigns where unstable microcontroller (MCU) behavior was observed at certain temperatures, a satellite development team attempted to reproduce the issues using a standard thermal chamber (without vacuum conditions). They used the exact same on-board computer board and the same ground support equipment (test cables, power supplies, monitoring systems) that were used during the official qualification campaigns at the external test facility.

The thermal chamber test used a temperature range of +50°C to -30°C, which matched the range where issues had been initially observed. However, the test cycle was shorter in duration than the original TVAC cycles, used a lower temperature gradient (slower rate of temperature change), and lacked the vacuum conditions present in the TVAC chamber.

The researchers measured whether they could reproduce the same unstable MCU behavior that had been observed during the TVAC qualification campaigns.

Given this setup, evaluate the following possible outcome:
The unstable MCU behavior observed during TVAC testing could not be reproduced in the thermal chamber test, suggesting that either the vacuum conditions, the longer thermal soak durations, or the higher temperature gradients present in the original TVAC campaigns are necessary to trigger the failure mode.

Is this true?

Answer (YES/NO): YES